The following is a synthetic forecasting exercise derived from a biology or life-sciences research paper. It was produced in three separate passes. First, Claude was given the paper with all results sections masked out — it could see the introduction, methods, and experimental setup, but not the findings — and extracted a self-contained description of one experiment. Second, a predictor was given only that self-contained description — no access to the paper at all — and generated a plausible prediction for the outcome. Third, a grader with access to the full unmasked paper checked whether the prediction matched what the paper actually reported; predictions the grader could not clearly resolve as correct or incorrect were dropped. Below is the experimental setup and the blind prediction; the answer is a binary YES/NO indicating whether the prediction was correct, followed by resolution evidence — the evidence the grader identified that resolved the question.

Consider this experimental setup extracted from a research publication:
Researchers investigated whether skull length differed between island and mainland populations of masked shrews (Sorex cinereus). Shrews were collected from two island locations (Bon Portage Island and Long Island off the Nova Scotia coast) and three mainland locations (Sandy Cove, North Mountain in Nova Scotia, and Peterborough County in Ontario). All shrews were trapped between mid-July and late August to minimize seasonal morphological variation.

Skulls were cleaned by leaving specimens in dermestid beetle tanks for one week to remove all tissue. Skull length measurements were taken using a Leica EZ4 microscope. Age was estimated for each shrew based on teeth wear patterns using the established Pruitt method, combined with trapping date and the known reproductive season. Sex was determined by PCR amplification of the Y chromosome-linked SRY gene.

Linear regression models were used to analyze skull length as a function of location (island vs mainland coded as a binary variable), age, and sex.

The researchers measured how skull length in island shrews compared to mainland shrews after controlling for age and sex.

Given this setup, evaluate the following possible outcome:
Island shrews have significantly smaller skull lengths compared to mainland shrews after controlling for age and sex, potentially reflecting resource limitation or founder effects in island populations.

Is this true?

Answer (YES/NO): YES